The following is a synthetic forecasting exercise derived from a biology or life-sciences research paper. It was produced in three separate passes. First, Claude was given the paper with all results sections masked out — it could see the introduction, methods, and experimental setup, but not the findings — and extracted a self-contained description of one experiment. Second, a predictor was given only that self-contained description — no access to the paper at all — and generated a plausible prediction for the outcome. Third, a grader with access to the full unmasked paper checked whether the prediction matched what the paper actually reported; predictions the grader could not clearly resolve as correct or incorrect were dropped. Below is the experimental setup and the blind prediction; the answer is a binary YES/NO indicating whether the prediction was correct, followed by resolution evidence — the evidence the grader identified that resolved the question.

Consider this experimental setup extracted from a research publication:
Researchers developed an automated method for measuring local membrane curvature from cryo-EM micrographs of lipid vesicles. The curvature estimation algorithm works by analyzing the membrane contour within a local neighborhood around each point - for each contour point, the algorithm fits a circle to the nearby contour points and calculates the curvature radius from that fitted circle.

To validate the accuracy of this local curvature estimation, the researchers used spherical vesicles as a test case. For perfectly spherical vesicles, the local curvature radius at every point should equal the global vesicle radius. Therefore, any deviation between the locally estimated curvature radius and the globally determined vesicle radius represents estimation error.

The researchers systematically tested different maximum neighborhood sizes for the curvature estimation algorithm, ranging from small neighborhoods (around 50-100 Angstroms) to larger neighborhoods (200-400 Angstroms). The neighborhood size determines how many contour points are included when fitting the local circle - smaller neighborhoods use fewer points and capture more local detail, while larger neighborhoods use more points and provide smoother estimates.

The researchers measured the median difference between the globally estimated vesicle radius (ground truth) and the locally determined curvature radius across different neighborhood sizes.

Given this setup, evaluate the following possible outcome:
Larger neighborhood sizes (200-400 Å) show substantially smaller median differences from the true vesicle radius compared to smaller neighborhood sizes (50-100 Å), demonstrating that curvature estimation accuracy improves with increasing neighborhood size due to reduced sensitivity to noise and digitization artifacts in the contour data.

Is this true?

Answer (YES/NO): YES